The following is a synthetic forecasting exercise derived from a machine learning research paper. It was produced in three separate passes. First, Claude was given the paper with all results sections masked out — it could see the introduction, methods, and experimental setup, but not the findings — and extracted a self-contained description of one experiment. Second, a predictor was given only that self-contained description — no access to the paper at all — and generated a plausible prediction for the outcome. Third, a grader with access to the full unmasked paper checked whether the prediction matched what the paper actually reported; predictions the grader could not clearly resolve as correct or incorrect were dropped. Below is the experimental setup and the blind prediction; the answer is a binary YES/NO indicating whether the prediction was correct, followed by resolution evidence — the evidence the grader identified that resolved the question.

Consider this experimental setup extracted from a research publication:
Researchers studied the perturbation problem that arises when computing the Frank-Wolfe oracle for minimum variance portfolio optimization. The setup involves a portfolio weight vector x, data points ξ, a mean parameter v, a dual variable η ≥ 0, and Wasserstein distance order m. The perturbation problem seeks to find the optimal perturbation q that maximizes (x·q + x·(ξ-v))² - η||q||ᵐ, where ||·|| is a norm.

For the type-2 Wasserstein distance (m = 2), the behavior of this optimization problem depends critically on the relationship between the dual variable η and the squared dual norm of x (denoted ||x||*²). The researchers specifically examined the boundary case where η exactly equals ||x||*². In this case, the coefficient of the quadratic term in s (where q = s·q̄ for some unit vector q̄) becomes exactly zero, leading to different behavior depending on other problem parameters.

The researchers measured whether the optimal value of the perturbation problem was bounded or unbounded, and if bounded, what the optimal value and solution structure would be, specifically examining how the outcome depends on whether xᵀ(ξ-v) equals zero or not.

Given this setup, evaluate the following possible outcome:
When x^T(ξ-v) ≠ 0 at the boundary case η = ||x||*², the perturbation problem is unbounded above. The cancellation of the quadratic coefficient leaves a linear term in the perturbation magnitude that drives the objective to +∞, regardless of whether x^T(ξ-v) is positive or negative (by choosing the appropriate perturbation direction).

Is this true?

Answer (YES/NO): YES